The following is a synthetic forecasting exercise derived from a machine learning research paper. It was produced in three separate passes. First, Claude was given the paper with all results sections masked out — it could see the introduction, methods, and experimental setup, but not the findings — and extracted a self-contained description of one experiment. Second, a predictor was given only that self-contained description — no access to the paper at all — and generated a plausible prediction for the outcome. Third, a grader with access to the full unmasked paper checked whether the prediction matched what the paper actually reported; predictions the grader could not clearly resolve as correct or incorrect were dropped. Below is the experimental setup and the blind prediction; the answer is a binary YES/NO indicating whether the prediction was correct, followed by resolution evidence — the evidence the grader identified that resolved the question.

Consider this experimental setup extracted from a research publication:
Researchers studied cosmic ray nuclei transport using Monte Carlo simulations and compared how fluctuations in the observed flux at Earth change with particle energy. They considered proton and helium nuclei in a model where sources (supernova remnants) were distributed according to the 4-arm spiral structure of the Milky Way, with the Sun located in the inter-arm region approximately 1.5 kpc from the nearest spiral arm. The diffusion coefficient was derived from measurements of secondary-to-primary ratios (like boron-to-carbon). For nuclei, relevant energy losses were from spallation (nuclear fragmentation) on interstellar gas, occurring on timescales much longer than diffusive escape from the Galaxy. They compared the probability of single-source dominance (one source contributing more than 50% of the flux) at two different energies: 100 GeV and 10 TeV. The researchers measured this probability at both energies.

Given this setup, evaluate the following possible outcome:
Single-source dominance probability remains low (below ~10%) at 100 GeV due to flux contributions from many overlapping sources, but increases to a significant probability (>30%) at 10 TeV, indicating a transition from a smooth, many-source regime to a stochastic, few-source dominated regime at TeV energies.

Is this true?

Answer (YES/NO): NO